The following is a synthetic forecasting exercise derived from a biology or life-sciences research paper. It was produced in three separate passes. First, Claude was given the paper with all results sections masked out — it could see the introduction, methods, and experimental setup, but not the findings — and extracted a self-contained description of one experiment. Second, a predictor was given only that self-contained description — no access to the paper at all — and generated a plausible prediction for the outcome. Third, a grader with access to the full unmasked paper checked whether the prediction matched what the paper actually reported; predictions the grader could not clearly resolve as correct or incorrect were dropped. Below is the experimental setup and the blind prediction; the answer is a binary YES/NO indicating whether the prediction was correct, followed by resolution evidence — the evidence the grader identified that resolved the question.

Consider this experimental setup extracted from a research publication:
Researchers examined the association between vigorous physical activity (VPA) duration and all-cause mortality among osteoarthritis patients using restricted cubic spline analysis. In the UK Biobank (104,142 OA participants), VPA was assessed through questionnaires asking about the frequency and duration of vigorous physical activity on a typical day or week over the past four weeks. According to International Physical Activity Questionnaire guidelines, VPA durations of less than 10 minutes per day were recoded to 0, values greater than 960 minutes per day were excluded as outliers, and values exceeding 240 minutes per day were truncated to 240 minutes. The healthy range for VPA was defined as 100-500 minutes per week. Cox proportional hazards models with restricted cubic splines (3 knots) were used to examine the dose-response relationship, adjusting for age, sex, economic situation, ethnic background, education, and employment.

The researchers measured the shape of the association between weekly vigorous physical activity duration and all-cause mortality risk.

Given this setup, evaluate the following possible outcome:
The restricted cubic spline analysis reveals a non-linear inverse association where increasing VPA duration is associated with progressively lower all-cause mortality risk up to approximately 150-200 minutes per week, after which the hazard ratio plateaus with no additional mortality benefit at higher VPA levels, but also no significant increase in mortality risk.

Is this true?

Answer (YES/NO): NO